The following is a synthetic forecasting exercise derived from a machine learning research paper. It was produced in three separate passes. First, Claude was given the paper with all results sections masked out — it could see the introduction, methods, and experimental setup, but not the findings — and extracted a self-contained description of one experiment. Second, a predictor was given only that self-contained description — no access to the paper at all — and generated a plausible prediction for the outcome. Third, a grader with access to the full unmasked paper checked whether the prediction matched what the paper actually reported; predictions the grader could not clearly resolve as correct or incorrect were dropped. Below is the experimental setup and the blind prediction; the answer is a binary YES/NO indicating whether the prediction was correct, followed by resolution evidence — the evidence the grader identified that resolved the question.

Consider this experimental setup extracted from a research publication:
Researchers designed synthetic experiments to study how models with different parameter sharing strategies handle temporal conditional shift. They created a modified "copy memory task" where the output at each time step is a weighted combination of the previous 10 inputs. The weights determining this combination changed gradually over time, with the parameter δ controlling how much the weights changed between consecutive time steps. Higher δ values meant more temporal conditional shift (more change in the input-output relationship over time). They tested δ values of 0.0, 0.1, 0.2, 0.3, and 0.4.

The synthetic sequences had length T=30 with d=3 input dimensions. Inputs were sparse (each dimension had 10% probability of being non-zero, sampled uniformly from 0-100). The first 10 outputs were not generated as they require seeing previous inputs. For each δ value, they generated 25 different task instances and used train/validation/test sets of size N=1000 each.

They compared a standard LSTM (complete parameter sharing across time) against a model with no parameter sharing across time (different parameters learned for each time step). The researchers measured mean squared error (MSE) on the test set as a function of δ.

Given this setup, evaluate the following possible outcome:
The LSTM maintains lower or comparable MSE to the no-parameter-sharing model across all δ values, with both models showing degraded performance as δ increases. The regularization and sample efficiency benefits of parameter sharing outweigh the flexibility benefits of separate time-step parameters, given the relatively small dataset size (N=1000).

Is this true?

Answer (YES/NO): NO